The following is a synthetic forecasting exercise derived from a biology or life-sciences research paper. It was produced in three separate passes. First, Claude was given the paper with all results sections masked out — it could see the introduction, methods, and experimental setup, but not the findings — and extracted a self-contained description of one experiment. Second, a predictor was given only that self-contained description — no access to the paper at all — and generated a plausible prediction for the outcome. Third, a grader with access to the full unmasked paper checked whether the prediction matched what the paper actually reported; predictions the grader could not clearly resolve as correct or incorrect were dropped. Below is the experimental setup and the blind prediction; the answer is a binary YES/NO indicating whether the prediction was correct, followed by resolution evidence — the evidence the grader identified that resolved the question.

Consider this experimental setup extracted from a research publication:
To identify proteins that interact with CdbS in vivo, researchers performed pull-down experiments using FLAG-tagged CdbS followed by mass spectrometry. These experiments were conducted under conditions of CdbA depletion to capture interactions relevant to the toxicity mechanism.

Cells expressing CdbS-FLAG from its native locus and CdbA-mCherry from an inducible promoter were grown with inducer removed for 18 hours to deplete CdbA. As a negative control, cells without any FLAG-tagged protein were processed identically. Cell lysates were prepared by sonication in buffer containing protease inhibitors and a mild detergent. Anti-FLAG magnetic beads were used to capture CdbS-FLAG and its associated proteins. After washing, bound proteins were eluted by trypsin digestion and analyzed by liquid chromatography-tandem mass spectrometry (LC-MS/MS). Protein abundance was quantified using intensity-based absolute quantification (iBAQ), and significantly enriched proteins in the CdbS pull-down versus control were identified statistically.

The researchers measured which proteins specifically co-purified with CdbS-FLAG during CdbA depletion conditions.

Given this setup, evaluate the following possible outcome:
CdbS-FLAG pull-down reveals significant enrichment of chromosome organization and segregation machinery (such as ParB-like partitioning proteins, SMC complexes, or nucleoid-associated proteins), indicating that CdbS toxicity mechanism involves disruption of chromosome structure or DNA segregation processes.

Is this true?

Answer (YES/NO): NO